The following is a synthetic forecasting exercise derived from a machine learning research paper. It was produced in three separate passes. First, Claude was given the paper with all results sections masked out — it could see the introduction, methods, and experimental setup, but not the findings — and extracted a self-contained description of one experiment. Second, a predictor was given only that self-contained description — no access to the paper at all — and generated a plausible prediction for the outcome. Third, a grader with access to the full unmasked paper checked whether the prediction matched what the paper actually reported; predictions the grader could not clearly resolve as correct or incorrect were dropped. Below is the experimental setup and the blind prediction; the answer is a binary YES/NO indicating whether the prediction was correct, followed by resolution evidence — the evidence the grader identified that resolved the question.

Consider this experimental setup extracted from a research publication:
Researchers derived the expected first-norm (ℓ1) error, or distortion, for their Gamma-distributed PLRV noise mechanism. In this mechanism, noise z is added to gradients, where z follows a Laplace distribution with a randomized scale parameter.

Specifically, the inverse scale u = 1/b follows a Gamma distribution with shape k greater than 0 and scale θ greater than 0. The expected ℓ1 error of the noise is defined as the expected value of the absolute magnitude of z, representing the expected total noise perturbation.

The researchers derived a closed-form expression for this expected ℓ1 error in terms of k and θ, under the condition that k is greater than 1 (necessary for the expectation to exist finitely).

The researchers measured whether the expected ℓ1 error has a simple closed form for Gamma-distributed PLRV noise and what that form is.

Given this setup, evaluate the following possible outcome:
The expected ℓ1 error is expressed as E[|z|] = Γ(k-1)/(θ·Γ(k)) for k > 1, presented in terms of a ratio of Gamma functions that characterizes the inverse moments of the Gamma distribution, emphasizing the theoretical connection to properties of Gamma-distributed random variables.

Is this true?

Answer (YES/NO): NO